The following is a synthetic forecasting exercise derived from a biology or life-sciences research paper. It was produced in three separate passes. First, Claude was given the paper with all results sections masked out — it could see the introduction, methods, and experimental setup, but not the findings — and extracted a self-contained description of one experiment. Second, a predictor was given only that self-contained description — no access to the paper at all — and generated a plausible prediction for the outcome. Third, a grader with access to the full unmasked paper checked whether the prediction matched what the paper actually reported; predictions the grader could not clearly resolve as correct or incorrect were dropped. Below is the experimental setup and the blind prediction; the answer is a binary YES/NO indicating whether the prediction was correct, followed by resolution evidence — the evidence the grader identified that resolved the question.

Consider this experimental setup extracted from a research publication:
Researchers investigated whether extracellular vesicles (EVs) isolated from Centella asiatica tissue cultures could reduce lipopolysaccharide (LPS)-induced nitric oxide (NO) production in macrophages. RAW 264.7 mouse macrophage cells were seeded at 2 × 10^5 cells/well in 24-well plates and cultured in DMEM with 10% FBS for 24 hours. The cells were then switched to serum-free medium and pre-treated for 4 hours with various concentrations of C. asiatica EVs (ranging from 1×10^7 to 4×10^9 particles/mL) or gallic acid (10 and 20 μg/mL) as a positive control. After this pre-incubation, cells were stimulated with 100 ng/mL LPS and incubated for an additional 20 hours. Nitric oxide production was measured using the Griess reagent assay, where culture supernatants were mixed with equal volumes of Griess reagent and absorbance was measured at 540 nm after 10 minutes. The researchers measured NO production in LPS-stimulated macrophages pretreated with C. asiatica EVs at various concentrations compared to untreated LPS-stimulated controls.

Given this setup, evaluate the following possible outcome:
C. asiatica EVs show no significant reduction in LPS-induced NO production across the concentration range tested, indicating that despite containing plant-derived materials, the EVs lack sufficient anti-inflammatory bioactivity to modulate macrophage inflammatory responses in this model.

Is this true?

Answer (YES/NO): NO